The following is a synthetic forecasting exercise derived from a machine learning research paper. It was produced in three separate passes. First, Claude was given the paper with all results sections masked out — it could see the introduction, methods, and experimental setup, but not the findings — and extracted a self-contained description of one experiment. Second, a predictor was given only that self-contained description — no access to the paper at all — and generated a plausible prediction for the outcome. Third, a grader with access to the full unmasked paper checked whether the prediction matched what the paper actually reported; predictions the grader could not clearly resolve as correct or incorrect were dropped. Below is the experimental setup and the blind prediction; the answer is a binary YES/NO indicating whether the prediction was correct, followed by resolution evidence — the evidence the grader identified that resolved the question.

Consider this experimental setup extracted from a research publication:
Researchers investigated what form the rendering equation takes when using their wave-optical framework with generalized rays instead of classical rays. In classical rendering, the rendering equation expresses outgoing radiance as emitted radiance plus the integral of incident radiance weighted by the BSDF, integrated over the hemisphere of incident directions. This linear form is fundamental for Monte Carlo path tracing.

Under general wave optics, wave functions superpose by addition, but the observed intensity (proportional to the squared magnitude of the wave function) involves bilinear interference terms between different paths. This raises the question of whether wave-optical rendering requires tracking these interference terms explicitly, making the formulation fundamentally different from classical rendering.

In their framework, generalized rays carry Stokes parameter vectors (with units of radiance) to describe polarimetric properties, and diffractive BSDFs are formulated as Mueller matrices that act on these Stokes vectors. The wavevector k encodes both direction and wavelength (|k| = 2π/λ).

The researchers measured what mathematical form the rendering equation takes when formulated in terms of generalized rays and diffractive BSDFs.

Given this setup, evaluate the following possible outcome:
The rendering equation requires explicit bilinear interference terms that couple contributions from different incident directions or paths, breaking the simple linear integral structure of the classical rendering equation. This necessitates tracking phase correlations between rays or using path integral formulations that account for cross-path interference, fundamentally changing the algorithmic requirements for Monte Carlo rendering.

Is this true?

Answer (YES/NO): NO